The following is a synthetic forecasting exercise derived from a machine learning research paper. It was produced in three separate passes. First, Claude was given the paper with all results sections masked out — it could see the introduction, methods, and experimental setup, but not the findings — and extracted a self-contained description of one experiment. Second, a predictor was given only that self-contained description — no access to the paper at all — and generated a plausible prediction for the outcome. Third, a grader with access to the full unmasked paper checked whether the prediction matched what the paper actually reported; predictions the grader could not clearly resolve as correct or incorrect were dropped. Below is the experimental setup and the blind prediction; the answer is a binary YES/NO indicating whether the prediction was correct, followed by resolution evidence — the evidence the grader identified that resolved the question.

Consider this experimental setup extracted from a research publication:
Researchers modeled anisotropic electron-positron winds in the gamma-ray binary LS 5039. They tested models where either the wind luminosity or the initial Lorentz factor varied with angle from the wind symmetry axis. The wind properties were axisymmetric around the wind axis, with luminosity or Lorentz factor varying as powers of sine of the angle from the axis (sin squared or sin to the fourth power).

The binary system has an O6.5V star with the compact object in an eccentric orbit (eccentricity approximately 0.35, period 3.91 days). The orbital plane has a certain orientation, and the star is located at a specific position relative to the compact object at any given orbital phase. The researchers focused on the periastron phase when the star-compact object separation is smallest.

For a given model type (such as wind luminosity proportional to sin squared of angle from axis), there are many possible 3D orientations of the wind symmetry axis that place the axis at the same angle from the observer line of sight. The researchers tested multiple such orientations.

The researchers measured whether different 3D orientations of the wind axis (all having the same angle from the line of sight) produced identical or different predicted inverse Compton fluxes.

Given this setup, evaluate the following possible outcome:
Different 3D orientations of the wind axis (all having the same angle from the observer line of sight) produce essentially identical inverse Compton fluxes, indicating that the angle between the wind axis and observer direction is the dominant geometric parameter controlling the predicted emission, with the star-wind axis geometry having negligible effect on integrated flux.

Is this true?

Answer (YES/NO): NO